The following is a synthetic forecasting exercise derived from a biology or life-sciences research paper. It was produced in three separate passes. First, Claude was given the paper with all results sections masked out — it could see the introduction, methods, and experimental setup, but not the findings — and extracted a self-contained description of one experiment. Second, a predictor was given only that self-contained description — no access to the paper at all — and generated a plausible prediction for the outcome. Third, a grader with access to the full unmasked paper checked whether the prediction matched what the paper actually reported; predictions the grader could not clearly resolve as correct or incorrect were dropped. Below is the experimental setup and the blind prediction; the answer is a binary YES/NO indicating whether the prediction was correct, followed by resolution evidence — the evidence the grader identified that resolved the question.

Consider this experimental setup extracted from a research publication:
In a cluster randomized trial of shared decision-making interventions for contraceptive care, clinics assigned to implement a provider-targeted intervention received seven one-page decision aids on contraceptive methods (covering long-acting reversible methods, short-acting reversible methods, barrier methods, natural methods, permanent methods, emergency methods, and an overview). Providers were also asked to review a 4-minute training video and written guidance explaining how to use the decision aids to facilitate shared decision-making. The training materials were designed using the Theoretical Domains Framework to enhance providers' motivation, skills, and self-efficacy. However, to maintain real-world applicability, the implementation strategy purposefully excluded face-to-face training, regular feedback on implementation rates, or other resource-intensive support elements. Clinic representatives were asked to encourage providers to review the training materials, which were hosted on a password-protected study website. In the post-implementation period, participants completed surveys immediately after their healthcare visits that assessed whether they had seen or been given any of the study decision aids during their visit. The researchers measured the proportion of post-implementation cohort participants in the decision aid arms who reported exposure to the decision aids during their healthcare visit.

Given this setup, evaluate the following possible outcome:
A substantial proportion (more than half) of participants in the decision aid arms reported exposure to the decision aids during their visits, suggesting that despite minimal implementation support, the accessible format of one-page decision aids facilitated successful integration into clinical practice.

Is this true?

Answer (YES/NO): NO